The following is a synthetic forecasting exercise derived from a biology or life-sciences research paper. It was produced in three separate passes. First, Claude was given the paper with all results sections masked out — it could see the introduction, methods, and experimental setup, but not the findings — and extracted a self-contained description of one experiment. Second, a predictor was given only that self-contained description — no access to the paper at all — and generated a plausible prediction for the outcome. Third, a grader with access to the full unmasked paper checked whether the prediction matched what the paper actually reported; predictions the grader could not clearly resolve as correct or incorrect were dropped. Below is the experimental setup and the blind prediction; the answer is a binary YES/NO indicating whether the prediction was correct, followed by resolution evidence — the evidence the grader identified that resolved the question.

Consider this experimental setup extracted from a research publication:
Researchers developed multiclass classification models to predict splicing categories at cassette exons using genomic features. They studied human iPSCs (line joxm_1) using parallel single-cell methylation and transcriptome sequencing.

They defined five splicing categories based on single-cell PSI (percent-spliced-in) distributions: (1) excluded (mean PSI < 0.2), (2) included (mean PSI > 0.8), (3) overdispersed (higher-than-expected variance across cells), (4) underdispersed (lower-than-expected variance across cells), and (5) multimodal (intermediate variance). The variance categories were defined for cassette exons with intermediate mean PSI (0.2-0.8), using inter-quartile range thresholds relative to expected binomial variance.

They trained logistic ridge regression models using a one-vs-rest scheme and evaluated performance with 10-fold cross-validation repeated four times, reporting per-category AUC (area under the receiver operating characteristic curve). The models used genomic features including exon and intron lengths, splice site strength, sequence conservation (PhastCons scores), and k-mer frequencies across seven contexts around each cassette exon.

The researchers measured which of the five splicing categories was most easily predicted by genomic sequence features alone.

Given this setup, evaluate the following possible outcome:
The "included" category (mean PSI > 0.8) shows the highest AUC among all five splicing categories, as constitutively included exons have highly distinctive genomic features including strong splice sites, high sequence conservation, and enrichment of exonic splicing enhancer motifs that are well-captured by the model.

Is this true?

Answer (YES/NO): NO